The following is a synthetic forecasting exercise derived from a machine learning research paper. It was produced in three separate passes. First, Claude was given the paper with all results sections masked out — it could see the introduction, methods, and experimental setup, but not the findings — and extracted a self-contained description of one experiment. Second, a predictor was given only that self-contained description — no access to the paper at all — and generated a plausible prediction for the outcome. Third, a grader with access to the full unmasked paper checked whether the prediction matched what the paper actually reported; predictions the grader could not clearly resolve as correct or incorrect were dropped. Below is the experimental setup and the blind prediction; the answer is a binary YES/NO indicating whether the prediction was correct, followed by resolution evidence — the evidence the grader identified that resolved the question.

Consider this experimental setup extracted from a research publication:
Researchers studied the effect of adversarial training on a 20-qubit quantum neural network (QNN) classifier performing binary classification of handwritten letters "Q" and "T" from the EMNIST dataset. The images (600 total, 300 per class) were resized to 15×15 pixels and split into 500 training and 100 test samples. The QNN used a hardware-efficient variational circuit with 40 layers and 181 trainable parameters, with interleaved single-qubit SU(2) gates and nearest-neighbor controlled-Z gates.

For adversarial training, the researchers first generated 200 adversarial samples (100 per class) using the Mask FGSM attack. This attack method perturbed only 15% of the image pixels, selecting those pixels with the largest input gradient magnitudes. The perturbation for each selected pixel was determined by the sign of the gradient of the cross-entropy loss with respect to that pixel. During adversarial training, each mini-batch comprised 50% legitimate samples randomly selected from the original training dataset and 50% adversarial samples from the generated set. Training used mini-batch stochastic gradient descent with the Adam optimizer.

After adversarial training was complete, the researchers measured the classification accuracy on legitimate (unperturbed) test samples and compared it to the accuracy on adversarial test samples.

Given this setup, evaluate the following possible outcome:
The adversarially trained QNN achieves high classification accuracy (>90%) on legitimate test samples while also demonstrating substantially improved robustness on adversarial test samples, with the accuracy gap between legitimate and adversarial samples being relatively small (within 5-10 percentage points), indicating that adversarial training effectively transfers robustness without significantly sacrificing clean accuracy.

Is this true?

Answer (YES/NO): NO